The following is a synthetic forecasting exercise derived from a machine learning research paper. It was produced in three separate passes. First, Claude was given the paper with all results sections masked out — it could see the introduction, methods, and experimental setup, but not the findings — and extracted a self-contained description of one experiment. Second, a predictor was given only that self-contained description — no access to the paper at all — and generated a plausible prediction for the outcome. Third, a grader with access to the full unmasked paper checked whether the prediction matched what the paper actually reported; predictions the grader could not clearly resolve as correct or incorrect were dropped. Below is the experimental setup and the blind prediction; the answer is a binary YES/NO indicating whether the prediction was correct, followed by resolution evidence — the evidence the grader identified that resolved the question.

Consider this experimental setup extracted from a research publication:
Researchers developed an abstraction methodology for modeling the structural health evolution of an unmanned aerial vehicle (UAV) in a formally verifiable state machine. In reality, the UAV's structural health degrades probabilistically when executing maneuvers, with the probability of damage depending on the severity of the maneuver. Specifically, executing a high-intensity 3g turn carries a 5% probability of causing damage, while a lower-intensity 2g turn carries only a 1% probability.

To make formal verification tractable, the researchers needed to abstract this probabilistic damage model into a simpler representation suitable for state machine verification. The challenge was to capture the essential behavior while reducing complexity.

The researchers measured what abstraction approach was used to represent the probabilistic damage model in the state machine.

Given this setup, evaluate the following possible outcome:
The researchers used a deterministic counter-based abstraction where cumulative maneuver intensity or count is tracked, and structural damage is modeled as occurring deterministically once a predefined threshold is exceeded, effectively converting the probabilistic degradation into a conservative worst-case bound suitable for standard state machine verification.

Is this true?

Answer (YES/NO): NO